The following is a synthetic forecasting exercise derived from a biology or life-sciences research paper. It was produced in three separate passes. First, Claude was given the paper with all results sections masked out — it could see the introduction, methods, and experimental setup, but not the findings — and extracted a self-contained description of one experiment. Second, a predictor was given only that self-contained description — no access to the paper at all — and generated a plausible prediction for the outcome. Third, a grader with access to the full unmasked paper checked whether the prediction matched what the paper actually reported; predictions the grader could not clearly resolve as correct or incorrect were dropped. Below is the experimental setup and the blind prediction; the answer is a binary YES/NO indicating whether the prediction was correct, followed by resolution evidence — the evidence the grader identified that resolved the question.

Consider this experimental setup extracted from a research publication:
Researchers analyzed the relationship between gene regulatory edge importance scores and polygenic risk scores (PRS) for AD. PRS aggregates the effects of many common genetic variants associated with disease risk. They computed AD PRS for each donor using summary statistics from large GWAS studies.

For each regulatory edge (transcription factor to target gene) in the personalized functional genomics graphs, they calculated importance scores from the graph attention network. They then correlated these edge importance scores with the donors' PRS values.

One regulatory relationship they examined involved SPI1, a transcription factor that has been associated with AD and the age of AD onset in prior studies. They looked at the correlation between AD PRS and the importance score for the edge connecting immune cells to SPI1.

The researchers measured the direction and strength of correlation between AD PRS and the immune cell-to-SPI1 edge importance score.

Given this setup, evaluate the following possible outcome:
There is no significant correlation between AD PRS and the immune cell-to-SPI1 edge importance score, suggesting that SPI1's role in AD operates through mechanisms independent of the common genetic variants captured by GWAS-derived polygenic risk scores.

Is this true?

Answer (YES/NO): NO